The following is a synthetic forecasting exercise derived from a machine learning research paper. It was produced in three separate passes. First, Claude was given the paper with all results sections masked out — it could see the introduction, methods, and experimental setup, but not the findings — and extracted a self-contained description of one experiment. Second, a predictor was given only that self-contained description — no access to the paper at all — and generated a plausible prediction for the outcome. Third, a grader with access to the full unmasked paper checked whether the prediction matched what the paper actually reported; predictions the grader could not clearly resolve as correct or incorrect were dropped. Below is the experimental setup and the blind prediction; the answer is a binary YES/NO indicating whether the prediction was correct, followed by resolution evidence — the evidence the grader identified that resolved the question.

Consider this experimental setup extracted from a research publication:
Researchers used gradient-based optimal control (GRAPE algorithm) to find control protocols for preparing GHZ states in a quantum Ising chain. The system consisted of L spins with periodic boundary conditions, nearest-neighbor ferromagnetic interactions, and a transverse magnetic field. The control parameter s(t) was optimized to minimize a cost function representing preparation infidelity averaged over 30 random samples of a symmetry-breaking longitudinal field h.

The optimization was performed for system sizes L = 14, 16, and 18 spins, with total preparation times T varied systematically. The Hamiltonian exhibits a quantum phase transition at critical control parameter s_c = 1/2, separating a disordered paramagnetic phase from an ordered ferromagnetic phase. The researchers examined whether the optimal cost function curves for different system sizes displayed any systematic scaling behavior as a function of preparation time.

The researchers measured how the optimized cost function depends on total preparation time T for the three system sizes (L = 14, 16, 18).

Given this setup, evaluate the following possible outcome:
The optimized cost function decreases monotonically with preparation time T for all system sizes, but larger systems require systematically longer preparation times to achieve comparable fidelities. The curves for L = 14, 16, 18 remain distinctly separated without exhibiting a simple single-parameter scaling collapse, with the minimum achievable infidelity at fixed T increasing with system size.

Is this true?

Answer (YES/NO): NO